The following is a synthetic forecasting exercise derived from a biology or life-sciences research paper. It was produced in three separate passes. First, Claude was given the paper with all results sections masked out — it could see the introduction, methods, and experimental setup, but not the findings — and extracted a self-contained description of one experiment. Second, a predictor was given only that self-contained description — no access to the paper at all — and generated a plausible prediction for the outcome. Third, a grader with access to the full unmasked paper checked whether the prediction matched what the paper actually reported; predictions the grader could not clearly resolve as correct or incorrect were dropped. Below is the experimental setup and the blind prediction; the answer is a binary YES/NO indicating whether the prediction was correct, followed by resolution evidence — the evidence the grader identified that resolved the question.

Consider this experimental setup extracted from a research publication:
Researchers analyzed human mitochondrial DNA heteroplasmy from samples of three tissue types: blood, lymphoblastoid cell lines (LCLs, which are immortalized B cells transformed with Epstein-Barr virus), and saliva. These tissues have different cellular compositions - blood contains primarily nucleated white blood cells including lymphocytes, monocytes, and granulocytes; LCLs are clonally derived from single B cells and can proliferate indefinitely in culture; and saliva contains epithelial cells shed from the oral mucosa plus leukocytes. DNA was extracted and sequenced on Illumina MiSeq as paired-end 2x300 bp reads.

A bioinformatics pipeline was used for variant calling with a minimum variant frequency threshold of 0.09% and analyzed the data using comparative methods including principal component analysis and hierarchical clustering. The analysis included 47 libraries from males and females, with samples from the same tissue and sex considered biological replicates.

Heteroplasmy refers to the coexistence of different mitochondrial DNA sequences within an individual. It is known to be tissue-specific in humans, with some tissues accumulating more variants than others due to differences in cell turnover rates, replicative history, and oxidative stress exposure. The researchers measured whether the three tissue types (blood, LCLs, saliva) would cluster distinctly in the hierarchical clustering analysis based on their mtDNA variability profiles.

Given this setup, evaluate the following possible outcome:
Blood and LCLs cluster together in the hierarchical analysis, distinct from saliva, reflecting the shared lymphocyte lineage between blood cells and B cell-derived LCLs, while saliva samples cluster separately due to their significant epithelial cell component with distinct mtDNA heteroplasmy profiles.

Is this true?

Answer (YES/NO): NO